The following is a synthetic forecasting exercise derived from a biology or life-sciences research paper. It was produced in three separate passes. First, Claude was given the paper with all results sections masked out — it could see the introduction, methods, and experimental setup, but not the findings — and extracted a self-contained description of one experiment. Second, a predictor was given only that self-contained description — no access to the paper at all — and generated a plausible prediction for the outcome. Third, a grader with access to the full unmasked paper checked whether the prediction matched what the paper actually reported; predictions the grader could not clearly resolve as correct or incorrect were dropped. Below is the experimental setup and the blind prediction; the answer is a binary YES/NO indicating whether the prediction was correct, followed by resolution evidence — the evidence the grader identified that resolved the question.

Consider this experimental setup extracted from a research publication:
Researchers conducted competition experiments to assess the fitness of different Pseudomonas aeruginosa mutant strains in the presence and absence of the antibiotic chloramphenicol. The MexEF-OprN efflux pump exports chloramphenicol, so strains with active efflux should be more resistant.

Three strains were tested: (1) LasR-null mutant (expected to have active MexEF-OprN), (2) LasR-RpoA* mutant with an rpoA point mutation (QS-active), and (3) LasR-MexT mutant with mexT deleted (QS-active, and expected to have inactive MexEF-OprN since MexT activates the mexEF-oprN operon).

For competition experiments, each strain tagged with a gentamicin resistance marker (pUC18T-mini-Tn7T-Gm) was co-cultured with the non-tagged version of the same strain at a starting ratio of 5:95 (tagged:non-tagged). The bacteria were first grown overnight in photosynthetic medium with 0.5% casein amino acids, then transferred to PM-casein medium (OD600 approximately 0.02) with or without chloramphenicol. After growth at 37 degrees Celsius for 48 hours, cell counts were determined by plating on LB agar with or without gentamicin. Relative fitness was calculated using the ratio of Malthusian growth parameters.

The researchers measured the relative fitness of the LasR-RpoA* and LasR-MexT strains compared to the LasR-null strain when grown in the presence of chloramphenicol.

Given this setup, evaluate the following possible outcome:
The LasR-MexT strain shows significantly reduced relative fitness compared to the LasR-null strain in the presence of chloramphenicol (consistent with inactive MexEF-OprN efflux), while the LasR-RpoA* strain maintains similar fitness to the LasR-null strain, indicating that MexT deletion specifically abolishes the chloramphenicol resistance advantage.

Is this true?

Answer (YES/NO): NO